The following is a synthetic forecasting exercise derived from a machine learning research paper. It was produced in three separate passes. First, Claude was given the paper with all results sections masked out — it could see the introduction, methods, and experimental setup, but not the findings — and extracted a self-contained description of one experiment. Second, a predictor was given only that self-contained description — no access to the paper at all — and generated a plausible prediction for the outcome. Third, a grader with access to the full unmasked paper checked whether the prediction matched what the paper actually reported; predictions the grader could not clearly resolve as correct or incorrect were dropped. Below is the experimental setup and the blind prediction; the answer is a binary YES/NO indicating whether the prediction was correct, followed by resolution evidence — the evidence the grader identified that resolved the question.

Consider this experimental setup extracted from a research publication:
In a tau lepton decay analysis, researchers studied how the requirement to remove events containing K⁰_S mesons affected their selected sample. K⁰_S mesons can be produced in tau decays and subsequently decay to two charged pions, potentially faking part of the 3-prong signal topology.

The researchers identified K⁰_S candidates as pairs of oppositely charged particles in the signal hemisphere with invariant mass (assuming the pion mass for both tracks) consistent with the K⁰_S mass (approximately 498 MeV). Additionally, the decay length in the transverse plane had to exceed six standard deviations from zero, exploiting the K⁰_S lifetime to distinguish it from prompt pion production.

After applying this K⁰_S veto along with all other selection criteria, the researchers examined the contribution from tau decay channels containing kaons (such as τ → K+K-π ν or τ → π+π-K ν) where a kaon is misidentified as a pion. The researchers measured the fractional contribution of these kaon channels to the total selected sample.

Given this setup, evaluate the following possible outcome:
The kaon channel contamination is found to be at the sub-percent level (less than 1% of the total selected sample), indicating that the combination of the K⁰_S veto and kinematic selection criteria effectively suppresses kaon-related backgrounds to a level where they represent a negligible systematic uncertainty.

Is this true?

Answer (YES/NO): YES